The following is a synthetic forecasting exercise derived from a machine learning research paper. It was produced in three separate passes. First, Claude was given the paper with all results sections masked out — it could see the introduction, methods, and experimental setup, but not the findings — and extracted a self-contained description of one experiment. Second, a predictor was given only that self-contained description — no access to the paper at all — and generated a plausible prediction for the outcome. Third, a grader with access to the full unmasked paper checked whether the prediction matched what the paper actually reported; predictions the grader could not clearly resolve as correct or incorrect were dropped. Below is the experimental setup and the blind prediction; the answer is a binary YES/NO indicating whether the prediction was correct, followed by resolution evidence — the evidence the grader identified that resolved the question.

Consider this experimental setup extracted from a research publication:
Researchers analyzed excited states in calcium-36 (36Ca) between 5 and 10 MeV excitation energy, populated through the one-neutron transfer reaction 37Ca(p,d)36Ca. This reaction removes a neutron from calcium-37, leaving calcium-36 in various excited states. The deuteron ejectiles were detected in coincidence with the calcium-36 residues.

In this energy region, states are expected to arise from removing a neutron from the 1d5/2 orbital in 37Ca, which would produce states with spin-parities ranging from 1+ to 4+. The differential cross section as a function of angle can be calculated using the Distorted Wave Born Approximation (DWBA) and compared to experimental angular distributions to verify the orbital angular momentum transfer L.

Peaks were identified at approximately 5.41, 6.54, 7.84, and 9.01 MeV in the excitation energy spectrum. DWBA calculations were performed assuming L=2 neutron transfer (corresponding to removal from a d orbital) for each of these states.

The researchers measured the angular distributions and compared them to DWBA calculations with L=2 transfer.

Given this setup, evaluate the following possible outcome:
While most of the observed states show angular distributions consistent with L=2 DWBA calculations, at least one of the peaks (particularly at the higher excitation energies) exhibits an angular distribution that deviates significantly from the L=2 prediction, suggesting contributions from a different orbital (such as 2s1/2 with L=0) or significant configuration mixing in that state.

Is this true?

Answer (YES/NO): NO